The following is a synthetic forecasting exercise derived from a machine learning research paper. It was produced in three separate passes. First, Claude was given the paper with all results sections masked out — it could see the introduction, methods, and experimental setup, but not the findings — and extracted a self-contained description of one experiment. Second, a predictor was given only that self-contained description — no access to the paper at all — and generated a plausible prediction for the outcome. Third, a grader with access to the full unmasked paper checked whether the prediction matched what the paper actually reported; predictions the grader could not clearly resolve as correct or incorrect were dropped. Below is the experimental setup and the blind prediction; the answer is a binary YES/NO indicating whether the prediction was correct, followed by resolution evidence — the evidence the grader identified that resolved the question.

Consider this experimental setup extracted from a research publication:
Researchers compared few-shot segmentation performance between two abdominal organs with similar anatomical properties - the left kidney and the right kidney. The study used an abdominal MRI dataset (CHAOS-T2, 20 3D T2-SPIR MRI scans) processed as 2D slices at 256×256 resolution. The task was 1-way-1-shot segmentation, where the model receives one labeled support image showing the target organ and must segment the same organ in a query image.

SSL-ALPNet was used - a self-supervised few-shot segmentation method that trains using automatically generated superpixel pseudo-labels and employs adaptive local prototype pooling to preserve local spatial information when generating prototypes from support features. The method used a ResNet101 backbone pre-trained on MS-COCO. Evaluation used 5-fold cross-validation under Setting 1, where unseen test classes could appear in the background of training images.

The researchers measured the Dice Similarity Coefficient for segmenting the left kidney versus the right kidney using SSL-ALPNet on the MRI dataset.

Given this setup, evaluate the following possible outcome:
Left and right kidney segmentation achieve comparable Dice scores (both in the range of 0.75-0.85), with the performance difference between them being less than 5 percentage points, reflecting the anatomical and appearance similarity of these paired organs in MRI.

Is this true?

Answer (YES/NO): NO